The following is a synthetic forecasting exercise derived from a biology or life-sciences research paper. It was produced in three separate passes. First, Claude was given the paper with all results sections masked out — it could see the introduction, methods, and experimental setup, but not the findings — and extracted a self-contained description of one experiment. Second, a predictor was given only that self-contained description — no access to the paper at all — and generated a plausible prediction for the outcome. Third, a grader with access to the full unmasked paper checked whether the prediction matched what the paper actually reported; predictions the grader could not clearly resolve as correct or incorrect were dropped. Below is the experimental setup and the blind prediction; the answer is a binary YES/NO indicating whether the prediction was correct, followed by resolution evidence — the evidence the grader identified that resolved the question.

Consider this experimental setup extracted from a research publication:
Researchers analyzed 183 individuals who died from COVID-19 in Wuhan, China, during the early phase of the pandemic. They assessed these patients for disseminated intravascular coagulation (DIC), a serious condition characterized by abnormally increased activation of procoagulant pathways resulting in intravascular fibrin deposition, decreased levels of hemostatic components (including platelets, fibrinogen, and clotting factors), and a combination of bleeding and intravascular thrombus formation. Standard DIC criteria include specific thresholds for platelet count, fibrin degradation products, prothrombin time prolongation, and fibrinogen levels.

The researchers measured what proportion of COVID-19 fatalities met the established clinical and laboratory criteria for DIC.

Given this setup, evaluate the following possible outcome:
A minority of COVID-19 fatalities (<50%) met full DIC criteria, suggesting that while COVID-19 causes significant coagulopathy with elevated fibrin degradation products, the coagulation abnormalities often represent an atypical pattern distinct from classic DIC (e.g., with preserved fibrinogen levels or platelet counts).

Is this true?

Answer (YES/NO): NO